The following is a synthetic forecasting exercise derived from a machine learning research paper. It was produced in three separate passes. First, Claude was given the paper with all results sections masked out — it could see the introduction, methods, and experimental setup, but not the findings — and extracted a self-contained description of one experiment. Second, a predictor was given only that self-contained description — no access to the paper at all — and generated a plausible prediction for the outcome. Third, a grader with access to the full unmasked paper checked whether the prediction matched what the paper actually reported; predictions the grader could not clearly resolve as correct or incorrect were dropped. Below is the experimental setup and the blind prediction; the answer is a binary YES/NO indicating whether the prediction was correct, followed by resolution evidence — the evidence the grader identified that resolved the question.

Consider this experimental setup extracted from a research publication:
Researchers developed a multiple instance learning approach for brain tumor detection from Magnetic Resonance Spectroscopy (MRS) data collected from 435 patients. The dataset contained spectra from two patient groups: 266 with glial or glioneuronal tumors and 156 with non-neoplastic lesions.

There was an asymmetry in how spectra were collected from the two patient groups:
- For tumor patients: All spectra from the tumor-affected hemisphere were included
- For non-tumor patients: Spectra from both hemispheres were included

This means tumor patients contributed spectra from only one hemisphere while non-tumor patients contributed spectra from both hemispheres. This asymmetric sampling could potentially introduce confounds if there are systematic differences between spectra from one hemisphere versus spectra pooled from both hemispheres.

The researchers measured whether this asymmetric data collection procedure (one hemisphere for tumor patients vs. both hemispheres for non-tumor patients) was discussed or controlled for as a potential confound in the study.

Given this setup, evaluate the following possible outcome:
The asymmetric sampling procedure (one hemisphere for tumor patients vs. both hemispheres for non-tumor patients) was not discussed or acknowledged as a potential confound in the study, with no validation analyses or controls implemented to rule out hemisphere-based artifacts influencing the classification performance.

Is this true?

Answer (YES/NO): YES